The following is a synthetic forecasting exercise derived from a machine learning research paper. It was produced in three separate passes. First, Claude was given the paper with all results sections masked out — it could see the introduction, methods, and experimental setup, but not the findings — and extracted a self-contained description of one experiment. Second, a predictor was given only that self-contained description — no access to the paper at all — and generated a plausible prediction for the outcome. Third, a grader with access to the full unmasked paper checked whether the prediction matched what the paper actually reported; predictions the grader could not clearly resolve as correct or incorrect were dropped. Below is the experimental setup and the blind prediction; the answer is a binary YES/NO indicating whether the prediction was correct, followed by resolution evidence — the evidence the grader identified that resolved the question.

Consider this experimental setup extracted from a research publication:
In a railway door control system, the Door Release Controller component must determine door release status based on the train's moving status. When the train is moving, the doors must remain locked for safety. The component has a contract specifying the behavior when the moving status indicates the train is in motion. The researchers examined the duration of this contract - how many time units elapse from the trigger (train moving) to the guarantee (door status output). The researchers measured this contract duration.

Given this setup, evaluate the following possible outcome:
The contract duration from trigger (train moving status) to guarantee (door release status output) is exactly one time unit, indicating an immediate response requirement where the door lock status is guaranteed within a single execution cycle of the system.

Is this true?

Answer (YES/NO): YES